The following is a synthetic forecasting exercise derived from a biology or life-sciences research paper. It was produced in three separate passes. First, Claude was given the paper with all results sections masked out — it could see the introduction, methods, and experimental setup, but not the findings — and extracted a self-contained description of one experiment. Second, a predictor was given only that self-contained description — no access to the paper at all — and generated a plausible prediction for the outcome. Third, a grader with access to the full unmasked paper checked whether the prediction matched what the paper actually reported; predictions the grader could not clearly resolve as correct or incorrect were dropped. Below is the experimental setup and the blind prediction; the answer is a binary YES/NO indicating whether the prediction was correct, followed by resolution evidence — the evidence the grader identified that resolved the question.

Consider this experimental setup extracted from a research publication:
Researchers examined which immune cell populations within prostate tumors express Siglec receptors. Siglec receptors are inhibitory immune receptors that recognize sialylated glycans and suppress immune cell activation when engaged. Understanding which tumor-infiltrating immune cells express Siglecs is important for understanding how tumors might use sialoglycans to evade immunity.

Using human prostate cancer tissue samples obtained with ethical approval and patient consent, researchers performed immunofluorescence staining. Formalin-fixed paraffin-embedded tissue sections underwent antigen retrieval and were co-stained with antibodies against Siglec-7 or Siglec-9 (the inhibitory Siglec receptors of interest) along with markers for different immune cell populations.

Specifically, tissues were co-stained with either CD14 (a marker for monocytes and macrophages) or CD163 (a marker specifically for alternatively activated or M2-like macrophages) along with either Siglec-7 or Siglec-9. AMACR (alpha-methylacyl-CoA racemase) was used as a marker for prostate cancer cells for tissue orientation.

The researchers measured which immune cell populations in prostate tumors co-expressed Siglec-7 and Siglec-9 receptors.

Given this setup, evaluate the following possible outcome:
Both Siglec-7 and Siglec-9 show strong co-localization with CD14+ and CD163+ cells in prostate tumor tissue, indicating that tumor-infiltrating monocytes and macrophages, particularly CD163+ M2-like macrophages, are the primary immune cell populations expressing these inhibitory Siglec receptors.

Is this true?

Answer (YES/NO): NO